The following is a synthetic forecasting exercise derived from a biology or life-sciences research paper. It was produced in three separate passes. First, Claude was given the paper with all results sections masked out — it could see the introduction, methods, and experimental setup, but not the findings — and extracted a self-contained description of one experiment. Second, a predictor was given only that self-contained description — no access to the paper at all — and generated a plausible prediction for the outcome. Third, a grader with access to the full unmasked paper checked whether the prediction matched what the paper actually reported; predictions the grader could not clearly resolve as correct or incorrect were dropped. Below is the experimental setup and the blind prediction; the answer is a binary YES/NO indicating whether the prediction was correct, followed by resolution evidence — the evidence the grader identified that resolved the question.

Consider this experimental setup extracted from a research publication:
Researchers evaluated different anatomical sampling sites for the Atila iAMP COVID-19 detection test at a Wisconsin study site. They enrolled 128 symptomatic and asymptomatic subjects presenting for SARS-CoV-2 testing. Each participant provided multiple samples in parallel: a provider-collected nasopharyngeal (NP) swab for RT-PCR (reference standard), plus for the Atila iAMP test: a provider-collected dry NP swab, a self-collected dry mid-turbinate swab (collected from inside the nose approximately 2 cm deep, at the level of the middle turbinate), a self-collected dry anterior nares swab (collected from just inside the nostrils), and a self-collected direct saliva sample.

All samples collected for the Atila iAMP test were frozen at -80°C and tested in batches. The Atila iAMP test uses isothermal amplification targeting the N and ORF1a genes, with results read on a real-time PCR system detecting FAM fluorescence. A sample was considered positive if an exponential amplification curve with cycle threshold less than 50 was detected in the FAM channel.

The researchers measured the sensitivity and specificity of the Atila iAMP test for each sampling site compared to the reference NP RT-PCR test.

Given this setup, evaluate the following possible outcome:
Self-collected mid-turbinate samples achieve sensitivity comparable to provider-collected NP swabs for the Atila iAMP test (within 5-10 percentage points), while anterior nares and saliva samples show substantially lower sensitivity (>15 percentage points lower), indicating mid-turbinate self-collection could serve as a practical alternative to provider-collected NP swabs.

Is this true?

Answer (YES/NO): NO